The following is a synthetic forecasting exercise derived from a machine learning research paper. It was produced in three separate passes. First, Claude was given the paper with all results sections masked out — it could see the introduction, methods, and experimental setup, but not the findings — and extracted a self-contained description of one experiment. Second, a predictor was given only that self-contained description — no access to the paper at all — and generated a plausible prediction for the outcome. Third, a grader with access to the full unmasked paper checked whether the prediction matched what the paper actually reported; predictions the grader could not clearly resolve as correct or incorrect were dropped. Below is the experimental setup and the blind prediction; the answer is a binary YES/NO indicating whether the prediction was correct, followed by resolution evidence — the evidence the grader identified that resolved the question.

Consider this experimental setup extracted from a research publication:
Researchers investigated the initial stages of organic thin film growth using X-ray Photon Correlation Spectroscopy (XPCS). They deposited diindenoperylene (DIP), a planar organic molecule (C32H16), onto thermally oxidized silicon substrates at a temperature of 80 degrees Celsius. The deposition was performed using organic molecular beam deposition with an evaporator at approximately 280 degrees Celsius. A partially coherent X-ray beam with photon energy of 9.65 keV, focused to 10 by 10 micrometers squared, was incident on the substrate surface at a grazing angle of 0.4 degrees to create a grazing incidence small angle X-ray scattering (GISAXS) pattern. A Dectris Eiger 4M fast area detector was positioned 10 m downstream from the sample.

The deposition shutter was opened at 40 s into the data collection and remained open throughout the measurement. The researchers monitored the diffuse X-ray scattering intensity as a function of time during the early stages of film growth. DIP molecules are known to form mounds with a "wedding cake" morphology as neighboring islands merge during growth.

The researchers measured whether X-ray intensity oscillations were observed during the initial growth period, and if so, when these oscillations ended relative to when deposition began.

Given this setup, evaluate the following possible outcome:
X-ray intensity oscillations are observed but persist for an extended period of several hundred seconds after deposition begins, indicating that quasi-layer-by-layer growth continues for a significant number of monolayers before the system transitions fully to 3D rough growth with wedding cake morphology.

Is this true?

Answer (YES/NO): NO